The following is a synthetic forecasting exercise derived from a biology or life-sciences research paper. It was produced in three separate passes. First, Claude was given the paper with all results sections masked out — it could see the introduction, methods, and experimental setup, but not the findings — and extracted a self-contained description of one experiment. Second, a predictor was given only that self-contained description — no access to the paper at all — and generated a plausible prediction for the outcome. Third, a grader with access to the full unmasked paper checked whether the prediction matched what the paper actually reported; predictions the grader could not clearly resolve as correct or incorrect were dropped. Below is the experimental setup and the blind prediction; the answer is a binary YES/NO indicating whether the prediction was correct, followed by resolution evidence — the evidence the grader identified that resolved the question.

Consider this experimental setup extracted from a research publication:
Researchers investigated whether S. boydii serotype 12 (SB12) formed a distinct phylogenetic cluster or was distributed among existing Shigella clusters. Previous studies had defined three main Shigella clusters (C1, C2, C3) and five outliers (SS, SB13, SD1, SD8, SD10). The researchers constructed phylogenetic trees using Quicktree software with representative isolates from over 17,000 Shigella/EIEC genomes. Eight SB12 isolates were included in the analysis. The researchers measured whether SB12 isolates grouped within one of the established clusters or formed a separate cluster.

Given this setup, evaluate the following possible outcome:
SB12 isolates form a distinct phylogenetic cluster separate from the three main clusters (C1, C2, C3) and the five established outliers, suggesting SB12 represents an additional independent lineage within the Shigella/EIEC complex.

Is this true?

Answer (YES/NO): YES